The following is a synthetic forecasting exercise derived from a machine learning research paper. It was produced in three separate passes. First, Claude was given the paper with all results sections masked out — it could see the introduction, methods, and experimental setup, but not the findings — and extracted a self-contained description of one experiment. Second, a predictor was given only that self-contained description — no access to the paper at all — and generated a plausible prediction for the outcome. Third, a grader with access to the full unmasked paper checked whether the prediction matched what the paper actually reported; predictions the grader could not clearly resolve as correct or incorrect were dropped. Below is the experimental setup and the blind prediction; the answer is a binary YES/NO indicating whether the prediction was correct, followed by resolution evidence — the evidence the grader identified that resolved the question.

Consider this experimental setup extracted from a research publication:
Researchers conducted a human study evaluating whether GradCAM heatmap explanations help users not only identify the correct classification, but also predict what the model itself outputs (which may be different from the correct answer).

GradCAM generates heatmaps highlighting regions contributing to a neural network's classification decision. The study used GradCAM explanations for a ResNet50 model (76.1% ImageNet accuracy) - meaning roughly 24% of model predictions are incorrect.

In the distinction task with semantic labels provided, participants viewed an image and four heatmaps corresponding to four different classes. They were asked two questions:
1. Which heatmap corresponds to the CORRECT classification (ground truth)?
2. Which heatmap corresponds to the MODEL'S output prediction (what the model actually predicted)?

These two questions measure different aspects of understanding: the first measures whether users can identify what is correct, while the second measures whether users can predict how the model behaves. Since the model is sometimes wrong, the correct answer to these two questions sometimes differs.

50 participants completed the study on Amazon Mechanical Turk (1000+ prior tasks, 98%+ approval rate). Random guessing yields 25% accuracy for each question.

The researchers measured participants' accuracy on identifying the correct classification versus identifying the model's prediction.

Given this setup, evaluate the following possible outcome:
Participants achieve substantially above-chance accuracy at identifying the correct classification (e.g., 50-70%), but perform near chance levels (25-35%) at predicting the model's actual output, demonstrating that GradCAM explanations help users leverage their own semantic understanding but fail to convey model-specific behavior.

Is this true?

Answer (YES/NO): NO